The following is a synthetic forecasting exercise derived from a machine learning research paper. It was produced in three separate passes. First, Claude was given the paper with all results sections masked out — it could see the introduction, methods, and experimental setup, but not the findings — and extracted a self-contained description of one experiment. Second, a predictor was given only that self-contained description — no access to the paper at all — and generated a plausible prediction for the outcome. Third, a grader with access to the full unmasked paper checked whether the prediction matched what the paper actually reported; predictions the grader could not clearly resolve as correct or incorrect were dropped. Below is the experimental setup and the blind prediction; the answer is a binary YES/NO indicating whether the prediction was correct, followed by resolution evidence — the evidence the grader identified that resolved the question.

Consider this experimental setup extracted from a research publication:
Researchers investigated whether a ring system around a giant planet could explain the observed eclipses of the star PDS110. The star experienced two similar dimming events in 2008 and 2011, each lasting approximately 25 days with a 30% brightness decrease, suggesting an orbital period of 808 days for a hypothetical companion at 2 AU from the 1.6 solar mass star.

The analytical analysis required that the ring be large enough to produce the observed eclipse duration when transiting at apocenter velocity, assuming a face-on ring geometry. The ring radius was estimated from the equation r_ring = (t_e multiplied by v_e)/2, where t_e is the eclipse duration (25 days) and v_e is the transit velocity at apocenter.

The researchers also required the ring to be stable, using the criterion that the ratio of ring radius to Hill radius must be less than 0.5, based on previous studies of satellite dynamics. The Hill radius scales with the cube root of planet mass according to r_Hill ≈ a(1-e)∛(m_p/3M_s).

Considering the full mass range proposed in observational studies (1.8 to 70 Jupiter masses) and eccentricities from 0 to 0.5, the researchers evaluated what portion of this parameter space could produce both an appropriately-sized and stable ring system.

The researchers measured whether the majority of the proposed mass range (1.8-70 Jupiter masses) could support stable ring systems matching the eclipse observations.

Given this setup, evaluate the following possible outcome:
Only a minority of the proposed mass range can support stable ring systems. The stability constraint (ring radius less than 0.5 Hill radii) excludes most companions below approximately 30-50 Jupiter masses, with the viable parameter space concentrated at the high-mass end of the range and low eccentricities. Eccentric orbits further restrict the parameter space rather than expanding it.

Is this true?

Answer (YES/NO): NO